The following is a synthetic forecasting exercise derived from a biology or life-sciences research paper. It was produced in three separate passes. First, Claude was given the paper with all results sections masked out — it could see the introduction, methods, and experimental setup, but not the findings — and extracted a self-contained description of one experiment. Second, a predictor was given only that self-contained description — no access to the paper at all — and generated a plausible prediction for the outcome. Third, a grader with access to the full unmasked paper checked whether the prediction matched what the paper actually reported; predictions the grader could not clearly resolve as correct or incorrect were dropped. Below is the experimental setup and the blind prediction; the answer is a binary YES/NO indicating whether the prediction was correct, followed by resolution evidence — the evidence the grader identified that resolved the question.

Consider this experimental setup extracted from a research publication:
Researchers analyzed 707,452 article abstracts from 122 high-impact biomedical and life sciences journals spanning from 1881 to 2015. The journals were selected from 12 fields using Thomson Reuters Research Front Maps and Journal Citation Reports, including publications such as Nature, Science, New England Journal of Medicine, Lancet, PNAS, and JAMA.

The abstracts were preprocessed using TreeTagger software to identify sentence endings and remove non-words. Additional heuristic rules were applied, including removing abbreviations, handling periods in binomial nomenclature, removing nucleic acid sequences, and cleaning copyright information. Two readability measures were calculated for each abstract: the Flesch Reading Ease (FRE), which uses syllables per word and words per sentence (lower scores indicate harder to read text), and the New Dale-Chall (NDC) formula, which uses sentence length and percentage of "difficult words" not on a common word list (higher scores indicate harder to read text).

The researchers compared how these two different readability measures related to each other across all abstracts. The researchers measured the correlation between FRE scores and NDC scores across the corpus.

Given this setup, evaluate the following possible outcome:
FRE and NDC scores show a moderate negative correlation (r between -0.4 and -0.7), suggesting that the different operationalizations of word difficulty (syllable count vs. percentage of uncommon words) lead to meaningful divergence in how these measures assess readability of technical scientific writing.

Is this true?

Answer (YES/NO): NO